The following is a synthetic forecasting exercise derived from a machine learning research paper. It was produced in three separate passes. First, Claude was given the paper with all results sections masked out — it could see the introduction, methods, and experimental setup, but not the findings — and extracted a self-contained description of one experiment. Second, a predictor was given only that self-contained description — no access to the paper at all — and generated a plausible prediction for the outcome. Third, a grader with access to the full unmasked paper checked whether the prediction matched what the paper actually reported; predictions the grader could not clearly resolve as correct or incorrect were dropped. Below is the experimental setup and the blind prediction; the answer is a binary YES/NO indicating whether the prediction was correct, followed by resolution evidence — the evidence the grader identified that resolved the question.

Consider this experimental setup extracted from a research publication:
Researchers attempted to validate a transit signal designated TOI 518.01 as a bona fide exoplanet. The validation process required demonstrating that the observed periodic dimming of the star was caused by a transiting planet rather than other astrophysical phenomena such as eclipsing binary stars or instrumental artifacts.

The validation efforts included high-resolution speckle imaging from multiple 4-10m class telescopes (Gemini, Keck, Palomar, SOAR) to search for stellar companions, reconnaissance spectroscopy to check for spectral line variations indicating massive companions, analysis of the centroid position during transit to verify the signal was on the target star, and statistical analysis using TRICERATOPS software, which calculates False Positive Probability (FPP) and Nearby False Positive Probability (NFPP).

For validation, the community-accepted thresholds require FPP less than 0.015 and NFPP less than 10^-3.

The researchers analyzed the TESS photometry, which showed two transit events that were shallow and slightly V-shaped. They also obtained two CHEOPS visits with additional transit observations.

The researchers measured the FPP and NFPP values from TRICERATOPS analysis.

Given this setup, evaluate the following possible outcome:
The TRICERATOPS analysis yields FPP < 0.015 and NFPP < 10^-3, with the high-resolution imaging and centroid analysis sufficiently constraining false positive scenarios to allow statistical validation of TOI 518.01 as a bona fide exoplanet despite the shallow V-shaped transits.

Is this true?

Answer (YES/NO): NO